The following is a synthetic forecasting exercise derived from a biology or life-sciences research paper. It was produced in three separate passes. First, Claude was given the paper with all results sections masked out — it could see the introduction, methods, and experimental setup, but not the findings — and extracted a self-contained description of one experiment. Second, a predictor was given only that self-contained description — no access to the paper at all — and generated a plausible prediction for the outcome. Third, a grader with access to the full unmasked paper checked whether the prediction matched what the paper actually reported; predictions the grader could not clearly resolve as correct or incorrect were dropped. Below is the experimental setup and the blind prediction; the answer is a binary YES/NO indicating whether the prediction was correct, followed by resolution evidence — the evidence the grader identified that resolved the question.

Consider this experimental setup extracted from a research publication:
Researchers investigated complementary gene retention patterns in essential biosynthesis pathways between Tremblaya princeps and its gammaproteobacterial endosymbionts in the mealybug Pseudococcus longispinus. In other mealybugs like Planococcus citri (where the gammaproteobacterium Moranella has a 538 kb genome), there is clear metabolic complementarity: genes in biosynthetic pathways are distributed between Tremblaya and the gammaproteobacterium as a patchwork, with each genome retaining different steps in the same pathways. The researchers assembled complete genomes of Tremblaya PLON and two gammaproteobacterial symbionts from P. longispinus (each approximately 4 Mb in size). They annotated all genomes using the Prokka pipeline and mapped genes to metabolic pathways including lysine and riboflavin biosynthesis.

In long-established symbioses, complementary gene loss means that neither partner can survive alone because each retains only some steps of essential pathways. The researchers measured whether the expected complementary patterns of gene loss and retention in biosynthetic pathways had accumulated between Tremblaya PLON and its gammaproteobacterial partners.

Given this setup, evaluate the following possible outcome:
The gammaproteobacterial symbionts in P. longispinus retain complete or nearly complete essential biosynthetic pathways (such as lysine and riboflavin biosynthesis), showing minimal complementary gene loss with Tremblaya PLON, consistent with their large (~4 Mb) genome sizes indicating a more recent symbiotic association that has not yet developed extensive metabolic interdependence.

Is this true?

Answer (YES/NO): YES